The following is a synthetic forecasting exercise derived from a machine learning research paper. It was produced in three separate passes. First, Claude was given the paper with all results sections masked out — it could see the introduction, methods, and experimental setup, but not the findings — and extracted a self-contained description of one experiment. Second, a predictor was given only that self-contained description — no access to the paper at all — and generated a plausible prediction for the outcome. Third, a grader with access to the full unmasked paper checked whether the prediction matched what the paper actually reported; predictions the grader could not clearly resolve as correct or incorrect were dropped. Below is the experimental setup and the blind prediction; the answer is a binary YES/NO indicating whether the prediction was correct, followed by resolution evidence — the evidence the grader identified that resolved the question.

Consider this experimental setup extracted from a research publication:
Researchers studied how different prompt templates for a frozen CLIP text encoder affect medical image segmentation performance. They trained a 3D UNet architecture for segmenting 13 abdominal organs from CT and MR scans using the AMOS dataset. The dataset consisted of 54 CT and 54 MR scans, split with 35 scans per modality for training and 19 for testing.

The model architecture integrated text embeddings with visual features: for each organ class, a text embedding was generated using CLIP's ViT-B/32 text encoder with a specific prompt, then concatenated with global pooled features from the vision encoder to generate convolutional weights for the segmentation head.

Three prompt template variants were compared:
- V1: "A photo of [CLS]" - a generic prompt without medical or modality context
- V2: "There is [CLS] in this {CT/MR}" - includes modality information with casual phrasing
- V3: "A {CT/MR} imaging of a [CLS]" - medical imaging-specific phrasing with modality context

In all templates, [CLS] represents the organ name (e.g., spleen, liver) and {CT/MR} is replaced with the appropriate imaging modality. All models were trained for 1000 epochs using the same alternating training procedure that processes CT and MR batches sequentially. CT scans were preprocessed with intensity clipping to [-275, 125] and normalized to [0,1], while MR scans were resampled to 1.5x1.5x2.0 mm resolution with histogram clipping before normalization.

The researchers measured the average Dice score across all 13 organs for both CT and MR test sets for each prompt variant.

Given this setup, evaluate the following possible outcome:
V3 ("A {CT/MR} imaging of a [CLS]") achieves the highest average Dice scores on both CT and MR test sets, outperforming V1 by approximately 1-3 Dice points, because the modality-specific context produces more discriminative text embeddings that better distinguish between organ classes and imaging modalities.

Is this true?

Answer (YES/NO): YES